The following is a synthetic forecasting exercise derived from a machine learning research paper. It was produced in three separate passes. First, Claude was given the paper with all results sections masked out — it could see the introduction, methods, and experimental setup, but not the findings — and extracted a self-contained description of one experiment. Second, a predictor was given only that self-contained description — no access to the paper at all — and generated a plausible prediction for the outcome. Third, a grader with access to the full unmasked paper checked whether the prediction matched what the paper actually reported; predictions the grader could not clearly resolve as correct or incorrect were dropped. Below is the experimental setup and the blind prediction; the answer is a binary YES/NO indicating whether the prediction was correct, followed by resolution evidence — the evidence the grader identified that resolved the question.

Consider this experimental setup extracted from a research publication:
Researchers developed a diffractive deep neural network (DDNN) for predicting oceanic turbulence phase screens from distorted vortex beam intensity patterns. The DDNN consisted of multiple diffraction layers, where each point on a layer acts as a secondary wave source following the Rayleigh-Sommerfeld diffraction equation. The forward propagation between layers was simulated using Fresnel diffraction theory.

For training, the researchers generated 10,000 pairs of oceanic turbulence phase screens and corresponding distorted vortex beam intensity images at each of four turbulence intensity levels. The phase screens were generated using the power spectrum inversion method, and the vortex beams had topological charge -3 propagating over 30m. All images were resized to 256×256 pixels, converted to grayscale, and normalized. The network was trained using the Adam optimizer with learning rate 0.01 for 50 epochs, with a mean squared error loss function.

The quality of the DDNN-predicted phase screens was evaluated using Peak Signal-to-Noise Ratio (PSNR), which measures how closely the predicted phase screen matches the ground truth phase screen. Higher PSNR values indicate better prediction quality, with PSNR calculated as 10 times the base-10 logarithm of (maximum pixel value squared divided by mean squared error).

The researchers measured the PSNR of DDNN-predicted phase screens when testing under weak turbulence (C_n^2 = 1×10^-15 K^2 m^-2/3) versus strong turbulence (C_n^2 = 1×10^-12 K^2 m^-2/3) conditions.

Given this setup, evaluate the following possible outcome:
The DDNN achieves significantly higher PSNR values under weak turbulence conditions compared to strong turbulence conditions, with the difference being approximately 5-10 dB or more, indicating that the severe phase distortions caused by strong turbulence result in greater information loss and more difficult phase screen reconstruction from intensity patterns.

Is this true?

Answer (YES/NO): NO